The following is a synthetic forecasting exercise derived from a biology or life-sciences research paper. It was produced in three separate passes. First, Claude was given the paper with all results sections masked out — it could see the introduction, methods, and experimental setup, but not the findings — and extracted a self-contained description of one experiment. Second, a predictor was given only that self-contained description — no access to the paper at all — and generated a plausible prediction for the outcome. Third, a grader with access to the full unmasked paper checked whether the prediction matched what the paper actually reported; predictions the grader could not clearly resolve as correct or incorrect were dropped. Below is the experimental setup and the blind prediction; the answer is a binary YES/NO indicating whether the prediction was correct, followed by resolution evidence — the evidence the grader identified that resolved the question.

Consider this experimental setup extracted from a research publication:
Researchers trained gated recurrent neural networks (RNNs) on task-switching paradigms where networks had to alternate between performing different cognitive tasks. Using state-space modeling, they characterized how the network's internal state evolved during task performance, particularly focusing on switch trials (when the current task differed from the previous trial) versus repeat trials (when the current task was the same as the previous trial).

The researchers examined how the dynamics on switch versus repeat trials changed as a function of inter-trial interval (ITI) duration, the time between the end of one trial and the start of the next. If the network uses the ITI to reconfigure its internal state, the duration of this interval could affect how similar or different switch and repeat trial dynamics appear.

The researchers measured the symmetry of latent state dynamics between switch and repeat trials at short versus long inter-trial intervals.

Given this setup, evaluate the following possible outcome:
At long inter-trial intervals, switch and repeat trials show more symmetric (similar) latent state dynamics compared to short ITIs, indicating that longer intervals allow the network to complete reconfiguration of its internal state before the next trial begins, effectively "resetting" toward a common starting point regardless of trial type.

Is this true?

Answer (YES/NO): YES